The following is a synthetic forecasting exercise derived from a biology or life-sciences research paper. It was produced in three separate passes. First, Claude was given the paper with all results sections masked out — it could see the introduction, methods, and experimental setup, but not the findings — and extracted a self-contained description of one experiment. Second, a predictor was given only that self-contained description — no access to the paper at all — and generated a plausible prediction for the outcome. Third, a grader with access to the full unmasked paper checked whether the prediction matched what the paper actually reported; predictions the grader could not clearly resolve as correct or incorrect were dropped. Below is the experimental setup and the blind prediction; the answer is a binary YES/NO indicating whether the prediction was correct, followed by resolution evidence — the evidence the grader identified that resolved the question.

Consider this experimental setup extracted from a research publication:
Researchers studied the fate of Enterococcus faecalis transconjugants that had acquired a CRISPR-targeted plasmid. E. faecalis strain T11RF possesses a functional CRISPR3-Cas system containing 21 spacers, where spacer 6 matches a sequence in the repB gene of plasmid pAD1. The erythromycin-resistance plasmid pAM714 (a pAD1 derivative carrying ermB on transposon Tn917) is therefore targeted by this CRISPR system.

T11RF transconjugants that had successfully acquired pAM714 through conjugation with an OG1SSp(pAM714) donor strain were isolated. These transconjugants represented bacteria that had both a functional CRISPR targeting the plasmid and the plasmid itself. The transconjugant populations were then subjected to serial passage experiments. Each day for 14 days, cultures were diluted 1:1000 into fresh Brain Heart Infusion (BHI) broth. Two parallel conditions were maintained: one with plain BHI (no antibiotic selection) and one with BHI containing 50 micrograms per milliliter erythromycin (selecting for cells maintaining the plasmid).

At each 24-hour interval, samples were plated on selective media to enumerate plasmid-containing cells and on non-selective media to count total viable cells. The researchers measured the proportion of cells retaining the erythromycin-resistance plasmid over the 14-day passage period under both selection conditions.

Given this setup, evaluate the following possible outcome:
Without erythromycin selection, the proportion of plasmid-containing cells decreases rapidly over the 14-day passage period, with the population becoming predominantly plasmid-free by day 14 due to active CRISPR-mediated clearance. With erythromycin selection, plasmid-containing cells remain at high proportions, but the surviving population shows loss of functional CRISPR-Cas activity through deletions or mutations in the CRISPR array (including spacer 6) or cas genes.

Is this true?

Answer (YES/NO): YES